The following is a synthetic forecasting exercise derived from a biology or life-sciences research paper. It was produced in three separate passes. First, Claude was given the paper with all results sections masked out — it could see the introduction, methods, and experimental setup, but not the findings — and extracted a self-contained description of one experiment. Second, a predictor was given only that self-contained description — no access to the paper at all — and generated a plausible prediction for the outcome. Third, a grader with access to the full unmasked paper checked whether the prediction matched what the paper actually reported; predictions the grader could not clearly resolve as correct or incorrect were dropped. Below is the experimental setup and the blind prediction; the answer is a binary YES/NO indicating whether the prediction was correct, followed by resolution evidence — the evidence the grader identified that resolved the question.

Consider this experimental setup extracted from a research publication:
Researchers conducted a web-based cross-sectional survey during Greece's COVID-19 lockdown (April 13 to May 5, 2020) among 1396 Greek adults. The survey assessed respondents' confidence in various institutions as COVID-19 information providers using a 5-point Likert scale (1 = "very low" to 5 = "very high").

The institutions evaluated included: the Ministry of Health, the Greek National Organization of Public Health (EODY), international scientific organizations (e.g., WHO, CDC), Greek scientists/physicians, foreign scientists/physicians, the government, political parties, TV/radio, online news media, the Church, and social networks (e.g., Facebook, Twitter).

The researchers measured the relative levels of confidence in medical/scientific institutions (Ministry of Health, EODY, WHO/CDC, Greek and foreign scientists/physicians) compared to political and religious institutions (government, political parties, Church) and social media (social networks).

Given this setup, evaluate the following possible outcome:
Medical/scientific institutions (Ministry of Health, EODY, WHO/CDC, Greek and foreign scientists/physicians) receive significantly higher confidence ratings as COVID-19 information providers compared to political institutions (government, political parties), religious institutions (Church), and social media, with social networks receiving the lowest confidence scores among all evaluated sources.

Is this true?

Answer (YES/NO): NO